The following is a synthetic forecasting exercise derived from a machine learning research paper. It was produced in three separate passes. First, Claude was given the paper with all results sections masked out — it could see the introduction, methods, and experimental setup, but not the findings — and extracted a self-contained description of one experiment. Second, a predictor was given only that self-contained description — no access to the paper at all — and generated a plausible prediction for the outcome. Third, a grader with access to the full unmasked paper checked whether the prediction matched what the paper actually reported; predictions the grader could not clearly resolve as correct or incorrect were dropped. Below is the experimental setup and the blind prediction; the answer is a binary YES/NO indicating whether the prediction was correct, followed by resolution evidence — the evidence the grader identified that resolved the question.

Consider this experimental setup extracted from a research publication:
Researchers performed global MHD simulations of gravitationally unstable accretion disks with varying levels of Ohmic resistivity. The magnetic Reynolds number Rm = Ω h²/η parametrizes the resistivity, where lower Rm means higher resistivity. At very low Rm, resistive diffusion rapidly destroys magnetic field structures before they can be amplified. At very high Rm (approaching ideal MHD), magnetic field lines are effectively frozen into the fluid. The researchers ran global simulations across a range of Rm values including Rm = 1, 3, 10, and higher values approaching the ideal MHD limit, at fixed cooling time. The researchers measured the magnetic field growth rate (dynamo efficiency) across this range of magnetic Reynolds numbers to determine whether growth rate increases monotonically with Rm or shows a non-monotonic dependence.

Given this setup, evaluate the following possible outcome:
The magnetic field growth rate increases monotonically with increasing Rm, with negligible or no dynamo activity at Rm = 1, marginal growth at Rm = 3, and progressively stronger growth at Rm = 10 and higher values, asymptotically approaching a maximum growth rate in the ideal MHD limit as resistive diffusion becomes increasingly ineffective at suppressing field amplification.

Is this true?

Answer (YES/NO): NO